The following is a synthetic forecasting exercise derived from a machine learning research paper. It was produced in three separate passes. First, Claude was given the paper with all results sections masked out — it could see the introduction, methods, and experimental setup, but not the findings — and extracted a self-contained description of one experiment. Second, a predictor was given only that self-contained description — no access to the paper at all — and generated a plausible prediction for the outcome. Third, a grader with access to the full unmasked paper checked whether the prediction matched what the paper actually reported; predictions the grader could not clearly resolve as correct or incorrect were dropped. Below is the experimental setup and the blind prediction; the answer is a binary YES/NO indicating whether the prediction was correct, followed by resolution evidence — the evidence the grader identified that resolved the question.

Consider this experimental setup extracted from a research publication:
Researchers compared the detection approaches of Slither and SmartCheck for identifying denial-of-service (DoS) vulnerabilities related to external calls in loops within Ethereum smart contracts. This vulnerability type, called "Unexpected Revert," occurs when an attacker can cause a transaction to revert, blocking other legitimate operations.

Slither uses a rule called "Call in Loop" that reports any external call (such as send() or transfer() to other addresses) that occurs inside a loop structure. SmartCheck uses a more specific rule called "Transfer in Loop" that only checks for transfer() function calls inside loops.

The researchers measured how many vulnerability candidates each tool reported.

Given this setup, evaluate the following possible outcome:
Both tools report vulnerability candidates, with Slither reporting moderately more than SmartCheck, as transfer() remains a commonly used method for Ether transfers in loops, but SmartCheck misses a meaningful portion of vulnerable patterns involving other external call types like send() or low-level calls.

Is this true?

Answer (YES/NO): NO